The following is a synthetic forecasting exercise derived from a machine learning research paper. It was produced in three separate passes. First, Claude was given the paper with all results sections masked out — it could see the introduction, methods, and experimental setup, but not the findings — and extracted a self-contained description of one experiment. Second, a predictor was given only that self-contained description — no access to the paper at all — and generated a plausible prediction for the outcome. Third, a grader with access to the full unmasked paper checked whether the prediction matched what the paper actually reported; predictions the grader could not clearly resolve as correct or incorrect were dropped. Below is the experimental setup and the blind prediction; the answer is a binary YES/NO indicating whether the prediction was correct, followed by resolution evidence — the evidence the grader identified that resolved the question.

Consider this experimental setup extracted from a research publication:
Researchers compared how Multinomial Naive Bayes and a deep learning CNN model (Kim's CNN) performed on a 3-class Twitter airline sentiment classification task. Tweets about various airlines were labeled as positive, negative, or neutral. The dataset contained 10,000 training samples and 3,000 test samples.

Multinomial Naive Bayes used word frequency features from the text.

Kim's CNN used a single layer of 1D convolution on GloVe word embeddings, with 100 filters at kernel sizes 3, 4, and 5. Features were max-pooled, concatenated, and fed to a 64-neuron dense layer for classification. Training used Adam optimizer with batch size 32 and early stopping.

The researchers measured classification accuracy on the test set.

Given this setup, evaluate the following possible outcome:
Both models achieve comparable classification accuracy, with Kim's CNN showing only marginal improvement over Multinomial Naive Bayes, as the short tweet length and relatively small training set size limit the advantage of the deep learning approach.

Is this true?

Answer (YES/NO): NO